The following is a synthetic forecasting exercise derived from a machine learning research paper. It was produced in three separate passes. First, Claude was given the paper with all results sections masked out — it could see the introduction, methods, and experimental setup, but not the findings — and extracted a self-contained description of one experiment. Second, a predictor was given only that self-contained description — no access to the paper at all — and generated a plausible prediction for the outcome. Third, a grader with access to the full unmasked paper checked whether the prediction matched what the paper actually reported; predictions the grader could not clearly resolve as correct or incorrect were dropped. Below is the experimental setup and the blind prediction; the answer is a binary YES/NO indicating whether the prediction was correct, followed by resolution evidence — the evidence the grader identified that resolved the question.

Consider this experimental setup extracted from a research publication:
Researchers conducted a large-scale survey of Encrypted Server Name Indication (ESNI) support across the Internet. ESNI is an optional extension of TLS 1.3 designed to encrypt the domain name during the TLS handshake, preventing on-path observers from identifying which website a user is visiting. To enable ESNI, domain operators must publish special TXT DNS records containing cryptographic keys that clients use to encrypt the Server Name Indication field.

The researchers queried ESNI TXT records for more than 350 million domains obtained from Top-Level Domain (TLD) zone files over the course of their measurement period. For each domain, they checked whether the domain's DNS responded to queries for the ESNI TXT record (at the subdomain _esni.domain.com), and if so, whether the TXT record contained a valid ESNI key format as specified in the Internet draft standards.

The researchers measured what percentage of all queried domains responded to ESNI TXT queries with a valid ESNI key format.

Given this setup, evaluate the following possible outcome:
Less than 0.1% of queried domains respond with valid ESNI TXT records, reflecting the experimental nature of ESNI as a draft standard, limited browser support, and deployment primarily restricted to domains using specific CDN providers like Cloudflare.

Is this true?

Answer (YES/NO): NO